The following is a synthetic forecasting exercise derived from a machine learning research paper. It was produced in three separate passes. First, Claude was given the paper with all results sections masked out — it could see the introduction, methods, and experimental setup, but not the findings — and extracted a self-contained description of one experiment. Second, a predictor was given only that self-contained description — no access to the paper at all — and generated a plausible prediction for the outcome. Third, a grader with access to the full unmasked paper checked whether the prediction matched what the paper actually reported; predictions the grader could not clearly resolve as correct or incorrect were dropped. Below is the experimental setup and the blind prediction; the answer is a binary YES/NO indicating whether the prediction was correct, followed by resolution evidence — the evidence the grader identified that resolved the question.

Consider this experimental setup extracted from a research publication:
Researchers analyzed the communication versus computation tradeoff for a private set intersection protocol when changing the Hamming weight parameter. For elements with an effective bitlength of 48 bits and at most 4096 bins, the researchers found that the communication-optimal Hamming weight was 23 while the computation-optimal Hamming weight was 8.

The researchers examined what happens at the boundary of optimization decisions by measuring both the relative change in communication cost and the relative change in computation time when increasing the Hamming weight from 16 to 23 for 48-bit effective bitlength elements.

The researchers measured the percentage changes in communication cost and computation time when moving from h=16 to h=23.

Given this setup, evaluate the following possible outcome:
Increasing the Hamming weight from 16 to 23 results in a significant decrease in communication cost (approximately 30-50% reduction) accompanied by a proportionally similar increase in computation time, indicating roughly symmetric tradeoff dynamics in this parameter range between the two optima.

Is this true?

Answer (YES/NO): NO